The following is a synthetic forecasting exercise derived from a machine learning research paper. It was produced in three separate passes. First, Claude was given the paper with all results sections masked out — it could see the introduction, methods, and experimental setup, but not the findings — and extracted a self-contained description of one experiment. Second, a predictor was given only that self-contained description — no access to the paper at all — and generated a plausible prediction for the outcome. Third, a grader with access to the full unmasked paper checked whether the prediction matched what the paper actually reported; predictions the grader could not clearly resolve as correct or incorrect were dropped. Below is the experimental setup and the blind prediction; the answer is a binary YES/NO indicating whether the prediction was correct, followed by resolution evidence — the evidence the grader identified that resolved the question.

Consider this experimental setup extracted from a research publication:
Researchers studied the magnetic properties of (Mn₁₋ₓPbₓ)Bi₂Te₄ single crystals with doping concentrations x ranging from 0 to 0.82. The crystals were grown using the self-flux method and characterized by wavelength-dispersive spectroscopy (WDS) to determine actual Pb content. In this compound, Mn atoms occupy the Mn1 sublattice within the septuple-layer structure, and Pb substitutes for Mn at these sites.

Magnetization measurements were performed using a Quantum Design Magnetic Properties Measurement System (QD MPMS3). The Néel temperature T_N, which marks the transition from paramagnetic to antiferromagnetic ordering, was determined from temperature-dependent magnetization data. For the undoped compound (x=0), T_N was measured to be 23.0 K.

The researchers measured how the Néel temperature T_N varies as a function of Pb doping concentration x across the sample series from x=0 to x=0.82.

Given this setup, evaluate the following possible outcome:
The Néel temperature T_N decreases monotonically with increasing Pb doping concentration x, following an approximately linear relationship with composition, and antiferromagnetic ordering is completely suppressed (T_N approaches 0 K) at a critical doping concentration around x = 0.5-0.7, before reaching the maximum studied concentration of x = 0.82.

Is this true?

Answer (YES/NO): NO